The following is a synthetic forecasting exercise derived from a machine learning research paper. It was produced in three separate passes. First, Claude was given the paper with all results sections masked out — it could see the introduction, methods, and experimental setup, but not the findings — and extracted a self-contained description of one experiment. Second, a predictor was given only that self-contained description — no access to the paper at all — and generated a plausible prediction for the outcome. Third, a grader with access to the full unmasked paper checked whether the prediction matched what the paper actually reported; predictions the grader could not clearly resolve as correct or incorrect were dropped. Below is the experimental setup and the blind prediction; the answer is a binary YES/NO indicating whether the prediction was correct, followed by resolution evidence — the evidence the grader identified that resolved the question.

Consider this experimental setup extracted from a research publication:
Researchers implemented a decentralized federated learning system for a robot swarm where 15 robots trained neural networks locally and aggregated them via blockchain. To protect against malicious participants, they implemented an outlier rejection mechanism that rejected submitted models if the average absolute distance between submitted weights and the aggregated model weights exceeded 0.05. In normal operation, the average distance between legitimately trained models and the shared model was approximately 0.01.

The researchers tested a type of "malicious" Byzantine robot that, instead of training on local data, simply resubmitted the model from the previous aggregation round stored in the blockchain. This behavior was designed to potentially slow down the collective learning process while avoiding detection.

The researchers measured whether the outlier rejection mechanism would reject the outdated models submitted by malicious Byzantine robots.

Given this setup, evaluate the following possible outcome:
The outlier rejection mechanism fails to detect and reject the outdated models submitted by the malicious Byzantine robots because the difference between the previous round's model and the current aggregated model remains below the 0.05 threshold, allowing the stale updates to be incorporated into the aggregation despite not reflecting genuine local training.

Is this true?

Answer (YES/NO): YES